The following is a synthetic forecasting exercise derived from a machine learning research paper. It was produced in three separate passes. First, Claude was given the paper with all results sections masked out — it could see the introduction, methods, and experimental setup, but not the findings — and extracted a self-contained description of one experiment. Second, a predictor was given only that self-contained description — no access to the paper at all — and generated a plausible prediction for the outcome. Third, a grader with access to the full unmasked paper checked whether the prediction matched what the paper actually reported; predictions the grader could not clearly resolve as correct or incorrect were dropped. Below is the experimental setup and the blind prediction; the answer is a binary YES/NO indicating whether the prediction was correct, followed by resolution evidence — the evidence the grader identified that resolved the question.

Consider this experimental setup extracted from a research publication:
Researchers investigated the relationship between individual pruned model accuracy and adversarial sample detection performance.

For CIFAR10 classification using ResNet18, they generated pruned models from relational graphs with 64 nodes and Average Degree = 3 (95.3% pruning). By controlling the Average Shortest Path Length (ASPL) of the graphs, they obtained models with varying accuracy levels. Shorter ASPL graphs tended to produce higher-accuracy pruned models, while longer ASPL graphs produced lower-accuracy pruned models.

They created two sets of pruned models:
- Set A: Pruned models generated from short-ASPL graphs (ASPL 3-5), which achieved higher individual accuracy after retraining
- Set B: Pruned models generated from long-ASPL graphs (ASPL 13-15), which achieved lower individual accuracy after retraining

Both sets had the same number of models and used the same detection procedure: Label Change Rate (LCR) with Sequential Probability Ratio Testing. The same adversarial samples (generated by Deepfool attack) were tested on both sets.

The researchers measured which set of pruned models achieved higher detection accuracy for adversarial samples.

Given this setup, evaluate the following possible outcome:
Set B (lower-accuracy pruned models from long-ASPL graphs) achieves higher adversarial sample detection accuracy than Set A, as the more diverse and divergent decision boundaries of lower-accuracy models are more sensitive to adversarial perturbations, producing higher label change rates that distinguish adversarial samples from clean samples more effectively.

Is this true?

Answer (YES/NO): NO